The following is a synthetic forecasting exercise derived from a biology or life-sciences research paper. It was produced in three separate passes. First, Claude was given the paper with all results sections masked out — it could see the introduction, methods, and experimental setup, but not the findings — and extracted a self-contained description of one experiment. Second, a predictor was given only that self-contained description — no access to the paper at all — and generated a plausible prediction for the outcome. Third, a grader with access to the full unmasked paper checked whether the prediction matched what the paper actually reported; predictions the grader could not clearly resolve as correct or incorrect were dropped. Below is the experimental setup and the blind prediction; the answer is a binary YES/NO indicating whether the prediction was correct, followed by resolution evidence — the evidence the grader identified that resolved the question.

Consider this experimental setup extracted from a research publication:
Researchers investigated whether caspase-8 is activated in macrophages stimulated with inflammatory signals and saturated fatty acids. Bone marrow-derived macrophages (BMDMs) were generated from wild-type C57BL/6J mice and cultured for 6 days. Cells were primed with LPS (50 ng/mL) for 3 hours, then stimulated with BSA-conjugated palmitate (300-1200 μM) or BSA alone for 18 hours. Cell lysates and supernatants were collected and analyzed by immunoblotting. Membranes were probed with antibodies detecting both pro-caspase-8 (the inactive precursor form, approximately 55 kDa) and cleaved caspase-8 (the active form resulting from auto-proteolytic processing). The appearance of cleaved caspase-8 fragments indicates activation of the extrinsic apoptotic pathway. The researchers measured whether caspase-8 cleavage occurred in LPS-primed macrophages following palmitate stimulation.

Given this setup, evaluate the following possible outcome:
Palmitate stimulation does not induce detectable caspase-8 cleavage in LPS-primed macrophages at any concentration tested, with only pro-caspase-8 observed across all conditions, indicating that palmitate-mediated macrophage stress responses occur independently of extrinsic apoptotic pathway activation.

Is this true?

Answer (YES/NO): NO